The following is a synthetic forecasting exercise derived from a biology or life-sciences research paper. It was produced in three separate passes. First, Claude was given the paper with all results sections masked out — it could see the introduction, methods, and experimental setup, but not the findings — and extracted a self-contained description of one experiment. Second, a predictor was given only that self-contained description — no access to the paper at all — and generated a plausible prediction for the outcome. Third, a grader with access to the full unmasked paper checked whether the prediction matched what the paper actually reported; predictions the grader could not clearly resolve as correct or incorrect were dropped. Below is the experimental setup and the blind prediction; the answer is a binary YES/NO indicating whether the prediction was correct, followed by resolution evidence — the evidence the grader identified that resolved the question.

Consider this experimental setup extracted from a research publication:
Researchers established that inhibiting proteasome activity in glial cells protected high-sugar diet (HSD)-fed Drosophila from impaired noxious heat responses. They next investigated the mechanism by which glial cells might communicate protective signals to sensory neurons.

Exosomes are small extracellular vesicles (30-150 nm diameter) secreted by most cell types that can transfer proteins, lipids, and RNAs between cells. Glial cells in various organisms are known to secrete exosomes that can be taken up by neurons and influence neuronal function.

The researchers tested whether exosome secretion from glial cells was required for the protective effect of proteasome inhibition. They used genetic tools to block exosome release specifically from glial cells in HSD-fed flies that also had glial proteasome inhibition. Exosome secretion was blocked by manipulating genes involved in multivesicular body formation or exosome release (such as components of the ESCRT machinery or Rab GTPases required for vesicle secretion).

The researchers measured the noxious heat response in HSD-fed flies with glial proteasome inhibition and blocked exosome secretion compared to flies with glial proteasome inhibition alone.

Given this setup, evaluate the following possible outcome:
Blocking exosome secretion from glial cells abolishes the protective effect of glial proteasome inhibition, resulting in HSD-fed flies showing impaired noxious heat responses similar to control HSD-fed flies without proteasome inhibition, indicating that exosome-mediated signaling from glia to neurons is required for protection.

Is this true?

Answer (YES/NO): YES